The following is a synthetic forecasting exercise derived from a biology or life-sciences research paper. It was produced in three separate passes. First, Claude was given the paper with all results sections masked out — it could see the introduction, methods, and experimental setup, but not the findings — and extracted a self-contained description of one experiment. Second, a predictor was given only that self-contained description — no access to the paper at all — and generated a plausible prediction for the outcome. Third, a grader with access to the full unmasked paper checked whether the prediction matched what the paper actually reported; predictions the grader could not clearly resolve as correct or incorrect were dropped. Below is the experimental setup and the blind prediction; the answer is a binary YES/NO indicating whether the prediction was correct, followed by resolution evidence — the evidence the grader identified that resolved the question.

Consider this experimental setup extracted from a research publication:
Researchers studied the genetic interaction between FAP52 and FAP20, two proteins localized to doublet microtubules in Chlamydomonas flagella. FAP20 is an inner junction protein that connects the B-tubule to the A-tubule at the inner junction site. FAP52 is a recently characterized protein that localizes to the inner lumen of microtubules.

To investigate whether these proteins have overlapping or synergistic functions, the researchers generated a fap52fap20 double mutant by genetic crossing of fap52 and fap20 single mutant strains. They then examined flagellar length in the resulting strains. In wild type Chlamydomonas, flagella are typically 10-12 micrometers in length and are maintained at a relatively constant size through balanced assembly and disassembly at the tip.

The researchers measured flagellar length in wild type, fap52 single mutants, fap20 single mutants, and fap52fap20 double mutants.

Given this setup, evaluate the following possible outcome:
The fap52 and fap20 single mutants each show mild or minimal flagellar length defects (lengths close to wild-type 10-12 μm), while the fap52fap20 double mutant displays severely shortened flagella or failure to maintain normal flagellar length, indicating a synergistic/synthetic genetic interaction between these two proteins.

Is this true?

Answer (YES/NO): YES